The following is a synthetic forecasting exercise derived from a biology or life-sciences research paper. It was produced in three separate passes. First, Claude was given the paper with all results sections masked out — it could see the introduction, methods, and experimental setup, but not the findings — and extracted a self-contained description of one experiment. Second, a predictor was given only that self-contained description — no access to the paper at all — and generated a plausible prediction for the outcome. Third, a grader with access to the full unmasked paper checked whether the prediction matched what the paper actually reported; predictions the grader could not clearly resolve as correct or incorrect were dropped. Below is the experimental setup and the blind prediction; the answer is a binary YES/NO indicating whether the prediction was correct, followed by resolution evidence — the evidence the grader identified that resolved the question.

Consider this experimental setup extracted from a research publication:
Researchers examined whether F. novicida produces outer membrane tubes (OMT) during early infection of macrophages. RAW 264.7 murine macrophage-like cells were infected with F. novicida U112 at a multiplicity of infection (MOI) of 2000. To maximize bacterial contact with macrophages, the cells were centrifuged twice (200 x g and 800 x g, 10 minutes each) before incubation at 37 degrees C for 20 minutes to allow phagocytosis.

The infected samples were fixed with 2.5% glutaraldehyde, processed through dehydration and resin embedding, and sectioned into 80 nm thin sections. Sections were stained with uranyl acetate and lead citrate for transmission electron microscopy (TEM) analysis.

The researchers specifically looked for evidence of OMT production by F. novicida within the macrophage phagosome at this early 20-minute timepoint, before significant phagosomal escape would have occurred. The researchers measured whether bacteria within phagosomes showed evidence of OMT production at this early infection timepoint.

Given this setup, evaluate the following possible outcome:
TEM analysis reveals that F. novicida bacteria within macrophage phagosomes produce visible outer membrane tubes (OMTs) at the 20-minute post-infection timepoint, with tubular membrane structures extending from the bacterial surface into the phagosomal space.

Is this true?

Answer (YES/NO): YES